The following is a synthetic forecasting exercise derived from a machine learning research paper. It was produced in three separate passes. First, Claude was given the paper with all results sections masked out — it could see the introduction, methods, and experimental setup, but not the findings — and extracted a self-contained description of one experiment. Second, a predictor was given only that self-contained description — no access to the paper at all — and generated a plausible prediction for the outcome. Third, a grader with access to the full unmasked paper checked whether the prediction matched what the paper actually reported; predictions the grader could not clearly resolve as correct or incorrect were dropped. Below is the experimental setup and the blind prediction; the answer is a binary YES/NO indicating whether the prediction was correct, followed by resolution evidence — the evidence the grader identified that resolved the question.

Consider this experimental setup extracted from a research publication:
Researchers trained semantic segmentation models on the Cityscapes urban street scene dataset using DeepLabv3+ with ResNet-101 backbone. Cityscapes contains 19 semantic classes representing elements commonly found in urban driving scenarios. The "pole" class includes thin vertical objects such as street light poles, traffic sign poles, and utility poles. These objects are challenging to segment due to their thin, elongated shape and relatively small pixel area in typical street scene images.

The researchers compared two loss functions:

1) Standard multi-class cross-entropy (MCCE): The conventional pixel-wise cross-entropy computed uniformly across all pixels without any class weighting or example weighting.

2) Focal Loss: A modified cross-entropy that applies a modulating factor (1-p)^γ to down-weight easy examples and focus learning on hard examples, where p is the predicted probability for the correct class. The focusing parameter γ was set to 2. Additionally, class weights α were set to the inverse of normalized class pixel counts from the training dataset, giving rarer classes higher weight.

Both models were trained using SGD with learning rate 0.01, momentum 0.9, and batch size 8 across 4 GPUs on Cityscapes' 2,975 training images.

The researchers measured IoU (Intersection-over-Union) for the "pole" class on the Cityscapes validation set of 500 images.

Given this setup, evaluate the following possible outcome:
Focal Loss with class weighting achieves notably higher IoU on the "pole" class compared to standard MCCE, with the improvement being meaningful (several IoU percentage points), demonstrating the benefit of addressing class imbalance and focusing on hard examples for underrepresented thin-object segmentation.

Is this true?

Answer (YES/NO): NO